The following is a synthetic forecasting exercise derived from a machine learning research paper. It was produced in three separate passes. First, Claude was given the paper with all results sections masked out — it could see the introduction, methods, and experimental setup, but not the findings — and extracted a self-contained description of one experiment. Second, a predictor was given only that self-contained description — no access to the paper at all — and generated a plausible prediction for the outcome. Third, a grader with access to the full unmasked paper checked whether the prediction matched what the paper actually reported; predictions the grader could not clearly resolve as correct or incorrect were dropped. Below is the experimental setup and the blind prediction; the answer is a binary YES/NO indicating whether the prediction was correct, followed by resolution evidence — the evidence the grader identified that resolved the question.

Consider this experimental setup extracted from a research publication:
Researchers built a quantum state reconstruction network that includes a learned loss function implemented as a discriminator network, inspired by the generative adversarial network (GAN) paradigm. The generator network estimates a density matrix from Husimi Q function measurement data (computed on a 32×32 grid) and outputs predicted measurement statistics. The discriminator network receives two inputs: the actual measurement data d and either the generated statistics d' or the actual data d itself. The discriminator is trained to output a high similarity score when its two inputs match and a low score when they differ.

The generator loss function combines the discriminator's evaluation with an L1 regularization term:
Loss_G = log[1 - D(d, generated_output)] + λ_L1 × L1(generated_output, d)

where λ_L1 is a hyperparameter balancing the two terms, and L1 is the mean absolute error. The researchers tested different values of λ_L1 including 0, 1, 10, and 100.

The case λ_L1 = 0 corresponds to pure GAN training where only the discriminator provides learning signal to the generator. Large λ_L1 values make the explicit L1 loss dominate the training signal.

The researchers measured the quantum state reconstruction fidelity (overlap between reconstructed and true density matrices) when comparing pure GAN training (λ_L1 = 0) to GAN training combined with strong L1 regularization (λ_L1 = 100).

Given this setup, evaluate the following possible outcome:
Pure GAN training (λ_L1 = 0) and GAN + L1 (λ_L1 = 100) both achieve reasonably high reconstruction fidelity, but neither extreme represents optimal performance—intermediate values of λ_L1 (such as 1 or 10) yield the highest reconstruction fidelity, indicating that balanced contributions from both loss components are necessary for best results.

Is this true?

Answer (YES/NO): NO